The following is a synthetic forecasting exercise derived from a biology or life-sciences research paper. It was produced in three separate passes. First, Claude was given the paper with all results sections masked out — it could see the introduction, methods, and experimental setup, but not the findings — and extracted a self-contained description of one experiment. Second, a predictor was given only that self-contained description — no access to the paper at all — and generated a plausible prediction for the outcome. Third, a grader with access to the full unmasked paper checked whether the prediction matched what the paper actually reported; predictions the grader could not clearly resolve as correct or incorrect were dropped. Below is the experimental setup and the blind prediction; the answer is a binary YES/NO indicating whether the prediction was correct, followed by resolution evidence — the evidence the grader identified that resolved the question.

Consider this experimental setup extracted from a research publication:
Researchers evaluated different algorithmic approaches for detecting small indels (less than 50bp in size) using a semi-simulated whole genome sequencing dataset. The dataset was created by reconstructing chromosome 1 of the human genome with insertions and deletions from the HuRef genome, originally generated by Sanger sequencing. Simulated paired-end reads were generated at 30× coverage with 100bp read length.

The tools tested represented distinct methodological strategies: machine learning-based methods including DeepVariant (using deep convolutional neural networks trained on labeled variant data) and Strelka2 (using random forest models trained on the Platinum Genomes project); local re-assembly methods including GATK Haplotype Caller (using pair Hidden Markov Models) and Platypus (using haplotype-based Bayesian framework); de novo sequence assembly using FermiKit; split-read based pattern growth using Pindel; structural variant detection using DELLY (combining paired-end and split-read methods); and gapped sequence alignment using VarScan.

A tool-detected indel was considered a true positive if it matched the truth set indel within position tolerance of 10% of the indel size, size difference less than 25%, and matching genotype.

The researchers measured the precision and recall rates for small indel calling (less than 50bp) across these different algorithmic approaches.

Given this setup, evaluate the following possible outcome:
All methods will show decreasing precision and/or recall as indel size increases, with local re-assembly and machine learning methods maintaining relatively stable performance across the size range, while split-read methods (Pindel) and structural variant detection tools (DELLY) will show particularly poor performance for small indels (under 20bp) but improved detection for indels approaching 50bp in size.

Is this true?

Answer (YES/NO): NO